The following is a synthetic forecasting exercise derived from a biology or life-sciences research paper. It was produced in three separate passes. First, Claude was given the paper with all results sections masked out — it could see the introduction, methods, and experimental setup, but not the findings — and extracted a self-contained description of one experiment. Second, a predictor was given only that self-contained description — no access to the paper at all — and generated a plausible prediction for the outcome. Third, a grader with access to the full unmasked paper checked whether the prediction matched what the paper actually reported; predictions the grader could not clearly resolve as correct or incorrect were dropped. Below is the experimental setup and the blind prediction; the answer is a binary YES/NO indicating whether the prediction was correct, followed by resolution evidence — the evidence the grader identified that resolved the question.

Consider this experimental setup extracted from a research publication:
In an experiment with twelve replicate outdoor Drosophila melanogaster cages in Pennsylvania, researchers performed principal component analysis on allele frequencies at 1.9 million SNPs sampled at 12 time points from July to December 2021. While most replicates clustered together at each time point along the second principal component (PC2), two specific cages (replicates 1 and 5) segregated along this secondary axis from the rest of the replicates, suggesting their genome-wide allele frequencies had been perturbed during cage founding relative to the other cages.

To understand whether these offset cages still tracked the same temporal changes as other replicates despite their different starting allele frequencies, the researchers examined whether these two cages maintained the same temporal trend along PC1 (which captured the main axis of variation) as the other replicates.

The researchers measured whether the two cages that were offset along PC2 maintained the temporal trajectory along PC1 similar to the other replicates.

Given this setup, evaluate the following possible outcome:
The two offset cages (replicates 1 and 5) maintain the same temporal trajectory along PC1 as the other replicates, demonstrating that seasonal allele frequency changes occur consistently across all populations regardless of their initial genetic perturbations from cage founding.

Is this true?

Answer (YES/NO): YES